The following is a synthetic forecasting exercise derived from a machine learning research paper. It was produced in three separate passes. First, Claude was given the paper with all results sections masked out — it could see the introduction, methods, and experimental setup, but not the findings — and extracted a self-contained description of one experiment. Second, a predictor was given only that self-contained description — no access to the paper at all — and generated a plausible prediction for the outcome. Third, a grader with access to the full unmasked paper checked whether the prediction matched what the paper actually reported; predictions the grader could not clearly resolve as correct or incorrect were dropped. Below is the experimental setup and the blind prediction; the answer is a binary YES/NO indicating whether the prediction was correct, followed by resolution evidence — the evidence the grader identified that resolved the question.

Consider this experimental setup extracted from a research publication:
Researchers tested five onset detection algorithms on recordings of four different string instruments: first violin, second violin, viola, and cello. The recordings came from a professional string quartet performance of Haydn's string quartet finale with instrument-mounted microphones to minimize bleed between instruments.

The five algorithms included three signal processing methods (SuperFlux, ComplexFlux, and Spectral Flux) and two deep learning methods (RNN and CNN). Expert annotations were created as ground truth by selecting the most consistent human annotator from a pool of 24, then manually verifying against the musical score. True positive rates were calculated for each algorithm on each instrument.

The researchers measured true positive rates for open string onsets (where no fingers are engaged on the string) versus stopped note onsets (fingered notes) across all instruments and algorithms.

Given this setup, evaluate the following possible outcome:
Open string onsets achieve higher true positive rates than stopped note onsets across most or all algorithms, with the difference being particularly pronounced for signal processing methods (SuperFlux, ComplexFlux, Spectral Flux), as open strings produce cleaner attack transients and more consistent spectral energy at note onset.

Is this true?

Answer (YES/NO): YES